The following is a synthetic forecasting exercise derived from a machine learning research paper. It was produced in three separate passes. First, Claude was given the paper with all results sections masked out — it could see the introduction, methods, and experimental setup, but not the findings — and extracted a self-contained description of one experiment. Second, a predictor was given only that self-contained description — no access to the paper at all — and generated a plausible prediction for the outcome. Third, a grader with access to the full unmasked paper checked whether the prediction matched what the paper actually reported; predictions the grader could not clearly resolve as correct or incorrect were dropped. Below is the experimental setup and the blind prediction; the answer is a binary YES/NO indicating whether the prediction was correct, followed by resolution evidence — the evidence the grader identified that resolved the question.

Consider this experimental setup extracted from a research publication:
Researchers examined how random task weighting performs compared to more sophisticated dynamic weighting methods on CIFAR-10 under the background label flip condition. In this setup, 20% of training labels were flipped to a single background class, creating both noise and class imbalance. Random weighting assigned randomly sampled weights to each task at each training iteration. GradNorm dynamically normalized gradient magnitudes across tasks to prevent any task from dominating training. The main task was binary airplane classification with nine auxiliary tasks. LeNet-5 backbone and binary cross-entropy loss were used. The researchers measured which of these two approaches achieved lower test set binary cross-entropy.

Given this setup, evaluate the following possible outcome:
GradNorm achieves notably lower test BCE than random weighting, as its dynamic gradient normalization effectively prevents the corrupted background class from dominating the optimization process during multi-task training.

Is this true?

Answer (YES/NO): NO